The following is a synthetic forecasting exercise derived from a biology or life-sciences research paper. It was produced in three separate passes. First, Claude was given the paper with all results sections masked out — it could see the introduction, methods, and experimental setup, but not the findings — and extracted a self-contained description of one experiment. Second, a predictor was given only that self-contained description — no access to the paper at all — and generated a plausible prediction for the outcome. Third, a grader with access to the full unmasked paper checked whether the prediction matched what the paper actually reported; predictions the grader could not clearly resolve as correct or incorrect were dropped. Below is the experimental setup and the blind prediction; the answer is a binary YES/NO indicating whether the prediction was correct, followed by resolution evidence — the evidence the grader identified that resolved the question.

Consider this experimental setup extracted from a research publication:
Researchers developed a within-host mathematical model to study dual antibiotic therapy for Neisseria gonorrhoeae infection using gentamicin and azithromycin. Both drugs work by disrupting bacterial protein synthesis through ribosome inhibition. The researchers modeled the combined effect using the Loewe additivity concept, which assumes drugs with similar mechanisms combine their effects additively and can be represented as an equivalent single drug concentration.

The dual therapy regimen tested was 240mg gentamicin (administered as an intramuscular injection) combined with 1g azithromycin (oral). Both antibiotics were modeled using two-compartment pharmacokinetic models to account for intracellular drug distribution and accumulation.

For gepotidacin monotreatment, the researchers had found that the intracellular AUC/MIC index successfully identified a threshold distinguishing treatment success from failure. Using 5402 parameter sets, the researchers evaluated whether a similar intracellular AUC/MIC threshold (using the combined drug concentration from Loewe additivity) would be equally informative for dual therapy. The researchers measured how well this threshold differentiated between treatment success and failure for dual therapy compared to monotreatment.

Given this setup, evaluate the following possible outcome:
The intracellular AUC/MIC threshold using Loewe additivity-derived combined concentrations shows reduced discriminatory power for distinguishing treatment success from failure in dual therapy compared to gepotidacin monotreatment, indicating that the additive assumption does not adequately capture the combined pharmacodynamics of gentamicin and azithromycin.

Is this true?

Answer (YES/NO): NO